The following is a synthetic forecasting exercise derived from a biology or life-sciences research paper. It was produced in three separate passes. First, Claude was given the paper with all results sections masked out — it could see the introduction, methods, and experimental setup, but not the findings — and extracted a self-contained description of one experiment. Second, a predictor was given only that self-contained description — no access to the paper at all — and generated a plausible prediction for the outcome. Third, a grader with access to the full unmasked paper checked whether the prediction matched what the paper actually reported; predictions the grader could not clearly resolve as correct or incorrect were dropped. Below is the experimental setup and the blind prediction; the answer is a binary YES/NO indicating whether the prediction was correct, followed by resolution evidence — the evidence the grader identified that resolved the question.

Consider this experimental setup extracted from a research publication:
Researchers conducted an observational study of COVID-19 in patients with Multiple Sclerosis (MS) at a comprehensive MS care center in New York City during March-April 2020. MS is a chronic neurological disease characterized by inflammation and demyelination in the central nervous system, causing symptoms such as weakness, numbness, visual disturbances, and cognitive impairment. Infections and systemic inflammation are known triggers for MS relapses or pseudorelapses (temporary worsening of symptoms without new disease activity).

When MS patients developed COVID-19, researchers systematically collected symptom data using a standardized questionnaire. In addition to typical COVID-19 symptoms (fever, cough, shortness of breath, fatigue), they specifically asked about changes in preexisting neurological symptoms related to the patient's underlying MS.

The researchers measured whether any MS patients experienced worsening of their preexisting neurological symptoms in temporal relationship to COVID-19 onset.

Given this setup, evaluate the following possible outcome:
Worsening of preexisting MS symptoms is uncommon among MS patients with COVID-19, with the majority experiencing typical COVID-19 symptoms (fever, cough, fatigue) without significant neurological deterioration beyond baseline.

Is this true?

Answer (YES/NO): NO